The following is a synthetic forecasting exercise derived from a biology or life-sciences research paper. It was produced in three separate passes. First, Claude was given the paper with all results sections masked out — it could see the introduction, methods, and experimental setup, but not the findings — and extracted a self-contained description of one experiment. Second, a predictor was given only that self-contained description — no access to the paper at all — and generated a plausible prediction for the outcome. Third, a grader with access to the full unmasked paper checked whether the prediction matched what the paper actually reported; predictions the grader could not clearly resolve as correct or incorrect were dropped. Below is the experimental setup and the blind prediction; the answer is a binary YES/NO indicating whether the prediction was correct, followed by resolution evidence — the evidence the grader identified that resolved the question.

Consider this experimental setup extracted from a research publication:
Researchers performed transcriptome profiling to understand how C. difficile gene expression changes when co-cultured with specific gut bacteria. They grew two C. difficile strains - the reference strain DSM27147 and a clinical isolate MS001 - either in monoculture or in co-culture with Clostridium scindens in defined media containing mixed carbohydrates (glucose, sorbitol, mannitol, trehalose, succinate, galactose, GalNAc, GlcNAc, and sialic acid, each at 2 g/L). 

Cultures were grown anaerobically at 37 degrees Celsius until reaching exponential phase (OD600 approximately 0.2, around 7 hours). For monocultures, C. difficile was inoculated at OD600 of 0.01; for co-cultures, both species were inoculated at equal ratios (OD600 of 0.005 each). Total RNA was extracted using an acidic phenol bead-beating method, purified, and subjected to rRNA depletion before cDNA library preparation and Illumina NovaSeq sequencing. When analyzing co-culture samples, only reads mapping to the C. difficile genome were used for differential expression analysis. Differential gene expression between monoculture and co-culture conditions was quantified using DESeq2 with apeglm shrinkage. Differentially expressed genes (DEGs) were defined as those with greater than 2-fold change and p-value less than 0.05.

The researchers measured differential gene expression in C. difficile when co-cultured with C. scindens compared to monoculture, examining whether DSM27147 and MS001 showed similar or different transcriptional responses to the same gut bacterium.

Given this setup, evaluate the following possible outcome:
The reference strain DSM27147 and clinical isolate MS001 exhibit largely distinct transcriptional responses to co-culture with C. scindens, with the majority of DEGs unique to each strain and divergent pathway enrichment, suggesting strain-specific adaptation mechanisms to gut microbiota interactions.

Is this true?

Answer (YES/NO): NO